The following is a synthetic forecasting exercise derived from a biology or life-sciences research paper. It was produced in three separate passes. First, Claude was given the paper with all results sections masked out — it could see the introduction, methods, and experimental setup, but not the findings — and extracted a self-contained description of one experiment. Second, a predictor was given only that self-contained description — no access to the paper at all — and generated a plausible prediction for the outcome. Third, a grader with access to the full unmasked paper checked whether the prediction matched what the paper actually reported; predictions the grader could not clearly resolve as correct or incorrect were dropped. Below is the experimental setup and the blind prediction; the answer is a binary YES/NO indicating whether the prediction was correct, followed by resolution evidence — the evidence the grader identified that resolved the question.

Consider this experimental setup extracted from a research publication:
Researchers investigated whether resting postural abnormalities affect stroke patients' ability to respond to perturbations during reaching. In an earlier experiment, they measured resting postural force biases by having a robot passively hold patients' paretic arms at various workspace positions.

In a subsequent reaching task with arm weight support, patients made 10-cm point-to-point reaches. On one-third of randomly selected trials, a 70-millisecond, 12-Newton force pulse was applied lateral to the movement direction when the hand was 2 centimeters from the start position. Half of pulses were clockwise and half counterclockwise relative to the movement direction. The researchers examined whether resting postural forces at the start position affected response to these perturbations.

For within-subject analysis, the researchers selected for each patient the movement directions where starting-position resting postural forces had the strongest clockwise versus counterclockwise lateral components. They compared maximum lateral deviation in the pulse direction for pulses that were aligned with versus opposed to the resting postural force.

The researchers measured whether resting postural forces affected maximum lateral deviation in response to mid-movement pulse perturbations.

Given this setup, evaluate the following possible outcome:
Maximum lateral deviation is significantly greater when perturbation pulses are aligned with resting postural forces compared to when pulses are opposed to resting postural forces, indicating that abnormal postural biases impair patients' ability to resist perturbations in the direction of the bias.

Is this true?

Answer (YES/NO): NO